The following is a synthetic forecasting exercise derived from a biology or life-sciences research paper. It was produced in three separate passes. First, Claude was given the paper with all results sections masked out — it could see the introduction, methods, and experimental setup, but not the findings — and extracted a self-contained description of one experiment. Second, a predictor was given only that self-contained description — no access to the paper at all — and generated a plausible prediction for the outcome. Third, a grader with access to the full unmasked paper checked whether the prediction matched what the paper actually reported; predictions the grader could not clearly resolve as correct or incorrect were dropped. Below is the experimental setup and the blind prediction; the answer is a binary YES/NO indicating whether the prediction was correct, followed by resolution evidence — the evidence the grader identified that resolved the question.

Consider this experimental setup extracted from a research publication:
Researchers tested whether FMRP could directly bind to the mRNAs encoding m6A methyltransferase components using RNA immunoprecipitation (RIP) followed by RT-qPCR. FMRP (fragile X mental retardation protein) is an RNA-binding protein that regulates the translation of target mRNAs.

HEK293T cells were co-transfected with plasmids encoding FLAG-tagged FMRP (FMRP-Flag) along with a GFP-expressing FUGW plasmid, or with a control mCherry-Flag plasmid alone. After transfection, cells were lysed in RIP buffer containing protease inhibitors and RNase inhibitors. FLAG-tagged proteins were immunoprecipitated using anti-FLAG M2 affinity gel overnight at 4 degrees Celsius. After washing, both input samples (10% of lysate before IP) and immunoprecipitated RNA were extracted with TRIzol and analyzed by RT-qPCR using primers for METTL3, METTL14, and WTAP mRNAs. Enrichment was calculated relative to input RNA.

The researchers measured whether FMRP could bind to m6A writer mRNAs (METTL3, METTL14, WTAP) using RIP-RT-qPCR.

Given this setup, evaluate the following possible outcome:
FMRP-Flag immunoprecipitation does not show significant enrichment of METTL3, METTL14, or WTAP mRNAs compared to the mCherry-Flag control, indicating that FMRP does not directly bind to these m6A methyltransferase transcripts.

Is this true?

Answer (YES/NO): NO